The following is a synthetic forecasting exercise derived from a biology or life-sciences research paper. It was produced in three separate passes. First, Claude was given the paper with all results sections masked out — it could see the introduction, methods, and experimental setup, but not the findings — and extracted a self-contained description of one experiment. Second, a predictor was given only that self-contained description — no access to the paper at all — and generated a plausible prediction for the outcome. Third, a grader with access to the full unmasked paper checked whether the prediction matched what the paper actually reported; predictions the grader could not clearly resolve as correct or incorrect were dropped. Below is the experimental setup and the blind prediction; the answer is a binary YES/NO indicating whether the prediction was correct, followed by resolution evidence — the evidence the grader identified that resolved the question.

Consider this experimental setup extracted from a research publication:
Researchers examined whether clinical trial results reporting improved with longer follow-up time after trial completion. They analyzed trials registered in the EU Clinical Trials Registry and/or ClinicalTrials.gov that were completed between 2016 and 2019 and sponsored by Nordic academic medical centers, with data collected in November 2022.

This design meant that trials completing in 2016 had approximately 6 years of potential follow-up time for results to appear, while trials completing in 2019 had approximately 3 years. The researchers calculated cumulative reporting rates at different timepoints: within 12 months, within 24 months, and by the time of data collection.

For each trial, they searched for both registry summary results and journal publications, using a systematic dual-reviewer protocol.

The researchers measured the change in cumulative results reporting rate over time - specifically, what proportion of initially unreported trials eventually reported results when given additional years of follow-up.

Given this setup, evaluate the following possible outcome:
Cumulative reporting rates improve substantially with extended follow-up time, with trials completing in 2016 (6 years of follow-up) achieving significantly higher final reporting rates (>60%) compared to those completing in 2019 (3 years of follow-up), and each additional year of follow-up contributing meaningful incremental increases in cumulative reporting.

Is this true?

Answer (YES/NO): YES